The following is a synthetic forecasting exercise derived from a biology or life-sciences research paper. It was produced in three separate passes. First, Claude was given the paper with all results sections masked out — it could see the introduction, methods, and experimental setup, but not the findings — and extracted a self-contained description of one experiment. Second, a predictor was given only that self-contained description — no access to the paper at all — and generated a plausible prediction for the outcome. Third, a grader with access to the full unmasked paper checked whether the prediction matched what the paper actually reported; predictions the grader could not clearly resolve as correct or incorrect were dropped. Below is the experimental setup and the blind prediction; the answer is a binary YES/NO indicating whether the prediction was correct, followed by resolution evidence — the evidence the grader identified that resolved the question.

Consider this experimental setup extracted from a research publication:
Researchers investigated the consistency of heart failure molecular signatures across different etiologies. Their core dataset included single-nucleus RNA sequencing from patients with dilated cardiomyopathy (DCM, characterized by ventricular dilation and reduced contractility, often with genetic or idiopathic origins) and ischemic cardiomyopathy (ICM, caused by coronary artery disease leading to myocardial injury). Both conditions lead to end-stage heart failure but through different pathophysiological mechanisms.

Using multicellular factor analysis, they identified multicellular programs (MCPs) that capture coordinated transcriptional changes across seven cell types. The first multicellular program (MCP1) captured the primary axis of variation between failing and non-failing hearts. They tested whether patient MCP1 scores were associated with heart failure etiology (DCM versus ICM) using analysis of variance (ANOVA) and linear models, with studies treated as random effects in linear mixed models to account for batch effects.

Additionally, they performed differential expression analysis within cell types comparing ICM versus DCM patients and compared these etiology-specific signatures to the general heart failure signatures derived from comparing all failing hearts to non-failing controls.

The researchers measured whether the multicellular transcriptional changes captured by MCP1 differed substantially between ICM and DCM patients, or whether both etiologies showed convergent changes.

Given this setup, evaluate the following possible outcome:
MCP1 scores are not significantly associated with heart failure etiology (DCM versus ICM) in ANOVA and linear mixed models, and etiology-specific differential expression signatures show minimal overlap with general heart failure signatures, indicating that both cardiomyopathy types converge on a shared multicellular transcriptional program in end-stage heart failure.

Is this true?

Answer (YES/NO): NO